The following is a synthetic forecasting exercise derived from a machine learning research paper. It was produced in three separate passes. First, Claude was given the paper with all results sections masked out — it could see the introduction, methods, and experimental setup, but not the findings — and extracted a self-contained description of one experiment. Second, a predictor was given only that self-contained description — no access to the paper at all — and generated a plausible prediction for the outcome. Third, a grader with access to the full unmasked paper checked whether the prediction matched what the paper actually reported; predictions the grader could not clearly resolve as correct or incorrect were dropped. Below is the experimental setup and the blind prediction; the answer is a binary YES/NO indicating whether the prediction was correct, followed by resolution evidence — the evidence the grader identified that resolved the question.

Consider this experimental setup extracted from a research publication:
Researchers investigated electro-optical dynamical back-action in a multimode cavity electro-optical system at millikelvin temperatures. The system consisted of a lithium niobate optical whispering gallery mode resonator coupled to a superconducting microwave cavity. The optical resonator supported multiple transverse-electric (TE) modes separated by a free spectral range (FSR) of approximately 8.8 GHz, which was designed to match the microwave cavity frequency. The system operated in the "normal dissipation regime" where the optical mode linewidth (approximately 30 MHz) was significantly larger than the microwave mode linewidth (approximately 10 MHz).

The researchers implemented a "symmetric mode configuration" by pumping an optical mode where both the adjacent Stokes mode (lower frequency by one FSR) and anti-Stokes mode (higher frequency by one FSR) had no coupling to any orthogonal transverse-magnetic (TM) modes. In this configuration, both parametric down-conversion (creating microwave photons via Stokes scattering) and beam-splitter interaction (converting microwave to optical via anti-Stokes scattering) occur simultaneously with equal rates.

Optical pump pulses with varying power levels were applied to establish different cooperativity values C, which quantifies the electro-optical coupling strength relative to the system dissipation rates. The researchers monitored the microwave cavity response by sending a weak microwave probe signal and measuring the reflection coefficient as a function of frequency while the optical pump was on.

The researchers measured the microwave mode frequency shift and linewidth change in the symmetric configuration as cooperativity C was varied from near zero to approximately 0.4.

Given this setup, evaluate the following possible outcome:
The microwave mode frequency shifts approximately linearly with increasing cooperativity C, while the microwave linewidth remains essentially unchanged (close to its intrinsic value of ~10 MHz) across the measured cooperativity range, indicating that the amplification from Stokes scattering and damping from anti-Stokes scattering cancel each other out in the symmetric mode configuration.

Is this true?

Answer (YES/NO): NO